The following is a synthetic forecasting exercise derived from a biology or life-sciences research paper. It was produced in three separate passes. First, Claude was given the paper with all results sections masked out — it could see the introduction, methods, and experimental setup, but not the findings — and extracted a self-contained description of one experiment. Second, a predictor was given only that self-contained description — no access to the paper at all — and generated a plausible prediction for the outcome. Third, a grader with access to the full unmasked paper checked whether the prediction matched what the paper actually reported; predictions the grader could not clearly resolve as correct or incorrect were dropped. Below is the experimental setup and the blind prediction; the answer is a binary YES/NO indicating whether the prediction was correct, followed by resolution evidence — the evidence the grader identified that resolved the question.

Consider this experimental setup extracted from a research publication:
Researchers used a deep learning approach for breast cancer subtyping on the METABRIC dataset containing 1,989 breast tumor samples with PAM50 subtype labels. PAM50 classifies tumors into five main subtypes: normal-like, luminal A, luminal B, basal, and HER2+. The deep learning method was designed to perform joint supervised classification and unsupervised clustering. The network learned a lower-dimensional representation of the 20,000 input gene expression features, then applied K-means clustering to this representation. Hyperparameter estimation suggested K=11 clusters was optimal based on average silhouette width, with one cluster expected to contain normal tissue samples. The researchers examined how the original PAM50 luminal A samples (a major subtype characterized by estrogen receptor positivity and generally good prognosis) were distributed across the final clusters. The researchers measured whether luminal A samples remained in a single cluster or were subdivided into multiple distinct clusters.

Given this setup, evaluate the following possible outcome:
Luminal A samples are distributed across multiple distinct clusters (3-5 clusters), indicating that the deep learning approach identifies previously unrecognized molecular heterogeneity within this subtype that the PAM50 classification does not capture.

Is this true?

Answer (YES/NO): YES